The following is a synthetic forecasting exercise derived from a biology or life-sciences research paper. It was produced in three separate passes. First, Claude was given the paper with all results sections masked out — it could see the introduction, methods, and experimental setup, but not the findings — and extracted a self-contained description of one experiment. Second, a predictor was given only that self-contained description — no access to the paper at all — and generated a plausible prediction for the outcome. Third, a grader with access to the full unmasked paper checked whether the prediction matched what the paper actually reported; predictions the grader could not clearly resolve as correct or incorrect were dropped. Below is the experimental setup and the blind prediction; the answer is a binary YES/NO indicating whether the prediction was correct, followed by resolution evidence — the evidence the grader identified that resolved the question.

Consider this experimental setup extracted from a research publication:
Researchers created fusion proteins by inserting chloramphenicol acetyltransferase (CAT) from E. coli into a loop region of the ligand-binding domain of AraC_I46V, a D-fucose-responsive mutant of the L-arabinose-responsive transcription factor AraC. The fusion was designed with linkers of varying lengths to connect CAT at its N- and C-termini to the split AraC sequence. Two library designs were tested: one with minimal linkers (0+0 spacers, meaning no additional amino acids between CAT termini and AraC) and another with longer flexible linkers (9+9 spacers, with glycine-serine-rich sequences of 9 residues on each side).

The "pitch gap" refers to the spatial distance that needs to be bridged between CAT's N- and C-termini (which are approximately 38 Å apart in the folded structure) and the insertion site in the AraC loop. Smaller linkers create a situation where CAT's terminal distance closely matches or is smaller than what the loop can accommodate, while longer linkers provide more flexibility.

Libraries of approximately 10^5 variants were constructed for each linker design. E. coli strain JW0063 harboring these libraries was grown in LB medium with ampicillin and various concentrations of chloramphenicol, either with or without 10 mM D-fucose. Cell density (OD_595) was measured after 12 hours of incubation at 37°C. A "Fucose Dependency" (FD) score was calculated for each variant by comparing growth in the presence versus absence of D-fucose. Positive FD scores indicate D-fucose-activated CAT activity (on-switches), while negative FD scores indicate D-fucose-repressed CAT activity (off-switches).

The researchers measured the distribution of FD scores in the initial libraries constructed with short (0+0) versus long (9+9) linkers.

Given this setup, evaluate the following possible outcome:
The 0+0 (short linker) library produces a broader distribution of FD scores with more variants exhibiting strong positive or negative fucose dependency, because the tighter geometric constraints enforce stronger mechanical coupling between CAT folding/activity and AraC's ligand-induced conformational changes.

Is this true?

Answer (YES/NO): NO